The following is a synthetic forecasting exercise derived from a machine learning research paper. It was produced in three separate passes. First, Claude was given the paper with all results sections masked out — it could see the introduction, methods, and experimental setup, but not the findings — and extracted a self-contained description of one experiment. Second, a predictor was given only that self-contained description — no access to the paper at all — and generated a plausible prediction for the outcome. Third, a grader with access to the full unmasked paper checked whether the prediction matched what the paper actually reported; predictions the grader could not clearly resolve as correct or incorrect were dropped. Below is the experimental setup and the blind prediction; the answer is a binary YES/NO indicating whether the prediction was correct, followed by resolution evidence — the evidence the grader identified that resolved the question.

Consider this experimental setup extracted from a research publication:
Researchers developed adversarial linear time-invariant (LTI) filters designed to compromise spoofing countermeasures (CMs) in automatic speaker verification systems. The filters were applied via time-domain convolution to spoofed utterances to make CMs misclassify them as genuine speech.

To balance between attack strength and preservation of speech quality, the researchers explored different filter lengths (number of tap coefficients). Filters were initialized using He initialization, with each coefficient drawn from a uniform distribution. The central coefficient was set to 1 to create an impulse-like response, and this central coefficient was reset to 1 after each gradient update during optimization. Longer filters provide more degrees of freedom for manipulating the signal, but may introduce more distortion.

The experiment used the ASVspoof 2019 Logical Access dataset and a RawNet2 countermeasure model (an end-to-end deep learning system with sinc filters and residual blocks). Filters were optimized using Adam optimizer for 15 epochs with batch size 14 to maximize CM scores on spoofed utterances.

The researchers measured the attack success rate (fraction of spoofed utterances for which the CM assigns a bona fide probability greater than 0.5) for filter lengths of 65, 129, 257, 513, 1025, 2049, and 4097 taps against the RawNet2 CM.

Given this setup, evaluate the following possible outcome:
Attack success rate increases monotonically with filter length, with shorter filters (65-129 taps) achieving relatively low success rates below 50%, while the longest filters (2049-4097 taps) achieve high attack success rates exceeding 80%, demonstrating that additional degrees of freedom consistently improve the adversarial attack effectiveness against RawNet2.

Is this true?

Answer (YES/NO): NO